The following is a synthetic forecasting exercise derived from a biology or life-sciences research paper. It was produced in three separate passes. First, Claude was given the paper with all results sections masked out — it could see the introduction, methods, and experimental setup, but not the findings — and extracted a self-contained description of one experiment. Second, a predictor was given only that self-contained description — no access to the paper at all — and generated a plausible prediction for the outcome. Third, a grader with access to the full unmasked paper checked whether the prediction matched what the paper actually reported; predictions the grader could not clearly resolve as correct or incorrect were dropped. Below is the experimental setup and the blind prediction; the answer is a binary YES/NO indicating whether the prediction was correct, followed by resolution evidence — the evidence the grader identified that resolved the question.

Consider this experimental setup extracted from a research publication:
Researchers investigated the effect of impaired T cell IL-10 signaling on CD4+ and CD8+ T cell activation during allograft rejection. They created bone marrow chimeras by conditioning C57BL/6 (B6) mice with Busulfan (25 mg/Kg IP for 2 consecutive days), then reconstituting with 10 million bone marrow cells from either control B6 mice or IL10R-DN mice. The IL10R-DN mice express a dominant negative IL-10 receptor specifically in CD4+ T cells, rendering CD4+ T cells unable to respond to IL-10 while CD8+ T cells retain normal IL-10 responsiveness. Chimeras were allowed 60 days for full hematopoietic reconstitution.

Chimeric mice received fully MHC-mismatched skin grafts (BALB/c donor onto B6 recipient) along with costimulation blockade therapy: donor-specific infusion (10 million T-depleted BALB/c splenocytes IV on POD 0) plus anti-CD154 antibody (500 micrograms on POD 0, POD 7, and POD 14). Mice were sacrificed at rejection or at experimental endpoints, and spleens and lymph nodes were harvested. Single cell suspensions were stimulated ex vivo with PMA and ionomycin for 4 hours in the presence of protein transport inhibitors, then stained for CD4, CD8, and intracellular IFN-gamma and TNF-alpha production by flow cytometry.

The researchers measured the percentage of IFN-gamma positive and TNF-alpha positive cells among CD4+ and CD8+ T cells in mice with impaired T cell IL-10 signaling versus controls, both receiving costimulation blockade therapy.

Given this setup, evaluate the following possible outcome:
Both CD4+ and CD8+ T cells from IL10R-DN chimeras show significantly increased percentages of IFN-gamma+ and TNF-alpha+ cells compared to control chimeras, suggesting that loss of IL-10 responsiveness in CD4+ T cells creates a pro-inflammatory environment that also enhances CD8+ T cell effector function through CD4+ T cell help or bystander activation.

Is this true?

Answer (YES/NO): NO